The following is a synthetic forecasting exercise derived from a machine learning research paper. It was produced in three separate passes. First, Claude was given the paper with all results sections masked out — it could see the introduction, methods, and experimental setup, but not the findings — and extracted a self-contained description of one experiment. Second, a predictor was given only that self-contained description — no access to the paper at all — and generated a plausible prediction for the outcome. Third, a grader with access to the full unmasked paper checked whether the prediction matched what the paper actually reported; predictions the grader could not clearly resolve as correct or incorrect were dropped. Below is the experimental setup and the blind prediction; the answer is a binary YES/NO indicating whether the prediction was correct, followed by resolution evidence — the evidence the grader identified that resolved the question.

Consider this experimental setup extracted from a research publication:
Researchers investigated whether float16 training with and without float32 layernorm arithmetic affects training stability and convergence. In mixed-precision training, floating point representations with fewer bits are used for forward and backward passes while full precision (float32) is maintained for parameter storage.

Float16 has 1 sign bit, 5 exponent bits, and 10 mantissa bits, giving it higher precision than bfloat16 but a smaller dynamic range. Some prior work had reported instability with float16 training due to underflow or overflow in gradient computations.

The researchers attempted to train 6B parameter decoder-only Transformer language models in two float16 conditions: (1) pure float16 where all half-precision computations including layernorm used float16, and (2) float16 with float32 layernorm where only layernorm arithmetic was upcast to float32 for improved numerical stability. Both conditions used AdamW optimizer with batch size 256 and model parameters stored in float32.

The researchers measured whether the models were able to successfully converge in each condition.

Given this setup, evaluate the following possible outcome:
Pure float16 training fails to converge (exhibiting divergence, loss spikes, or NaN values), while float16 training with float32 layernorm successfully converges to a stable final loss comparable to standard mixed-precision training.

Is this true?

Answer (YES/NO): YES